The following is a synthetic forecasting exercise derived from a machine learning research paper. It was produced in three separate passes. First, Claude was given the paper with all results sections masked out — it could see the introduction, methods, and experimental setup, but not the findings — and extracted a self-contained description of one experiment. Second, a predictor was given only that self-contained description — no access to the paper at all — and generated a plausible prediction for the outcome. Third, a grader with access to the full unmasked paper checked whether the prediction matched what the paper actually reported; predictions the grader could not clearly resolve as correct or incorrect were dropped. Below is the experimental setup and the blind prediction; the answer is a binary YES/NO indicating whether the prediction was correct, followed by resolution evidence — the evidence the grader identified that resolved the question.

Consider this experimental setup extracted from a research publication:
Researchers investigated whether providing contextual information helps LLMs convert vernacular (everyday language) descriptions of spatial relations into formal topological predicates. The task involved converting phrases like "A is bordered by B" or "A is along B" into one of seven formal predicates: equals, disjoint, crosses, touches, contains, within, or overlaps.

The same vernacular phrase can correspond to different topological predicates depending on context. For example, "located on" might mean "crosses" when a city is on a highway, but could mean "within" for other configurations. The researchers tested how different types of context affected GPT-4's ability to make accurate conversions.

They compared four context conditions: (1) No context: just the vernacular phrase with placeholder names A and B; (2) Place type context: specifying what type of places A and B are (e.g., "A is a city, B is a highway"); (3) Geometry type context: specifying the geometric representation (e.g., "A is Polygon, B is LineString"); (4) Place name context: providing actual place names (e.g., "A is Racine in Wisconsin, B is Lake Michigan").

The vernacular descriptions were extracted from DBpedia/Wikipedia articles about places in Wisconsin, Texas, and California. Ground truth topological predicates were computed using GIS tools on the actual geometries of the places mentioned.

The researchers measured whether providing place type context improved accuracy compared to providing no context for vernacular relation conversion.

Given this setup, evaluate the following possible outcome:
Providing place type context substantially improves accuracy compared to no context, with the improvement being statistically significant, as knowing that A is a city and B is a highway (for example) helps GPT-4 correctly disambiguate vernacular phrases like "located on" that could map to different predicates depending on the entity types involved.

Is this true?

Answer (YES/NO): NO